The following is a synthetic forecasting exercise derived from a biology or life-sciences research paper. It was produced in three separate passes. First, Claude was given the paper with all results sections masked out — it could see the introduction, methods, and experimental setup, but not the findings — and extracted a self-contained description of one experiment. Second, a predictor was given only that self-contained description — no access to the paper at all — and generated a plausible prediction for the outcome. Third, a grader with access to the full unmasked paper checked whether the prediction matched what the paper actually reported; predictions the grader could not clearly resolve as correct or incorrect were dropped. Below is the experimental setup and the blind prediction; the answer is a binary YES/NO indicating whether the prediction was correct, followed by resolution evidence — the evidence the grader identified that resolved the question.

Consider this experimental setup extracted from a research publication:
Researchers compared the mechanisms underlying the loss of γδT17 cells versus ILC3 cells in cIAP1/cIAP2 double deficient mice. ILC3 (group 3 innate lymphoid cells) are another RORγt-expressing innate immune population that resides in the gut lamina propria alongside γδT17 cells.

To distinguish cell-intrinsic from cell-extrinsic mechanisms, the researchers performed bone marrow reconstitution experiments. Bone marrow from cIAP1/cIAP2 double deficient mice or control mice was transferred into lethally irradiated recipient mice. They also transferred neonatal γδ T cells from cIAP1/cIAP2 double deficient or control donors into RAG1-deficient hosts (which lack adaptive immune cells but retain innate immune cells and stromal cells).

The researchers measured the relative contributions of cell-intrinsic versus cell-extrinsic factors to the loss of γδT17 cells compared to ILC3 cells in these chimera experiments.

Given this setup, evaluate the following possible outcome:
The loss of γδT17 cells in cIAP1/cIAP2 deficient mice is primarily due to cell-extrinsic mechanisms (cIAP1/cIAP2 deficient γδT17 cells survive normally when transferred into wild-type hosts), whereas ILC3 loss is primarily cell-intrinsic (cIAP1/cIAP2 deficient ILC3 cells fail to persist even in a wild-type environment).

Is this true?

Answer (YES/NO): NO